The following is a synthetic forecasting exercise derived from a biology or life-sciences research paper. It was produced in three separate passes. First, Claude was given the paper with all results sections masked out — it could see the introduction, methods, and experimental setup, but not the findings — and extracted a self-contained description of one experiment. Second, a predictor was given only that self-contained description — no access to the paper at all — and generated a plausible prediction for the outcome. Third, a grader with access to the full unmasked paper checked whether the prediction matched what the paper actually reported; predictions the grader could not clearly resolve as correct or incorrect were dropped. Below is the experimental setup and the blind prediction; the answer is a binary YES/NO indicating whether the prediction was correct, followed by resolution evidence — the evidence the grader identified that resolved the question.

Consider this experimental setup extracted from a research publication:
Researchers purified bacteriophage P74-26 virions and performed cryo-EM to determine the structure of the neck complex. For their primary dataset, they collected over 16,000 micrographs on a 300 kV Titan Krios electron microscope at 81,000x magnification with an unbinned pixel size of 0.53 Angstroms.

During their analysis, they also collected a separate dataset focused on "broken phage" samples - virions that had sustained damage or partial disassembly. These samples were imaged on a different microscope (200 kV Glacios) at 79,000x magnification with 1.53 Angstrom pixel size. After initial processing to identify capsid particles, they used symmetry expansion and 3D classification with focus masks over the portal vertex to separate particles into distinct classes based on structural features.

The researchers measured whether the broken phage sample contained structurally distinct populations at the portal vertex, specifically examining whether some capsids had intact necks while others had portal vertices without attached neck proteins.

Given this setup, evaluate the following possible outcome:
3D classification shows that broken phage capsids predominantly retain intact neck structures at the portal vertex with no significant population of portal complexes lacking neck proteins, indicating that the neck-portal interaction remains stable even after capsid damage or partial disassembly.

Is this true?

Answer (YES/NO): NO